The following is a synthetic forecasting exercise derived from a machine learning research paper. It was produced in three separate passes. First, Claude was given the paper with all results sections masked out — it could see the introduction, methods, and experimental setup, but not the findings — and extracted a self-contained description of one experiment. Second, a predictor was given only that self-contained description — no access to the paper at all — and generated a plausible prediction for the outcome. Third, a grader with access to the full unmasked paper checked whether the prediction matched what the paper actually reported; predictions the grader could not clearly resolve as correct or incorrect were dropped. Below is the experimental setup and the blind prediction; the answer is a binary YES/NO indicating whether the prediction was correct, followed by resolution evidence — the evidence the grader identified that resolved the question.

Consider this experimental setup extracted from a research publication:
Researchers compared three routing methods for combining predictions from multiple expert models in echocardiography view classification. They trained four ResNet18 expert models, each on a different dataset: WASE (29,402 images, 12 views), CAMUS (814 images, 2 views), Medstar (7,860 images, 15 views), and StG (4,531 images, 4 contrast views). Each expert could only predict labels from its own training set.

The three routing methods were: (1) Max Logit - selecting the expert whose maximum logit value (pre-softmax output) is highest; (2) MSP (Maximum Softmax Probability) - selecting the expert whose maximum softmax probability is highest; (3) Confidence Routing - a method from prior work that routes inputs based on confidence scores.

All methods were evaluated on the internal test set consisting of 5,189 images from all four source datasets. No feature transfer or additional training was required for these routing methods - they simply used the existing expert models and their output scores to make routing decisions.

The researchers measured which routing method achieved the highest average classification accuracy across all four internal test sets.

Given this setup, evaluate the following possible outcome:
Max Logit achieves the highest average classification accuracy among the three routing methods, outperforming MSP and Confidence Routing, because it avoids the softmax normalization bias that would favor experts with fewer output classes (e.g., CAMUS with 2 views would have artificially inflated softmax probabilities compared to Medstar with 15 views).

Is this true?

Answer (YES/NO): YES